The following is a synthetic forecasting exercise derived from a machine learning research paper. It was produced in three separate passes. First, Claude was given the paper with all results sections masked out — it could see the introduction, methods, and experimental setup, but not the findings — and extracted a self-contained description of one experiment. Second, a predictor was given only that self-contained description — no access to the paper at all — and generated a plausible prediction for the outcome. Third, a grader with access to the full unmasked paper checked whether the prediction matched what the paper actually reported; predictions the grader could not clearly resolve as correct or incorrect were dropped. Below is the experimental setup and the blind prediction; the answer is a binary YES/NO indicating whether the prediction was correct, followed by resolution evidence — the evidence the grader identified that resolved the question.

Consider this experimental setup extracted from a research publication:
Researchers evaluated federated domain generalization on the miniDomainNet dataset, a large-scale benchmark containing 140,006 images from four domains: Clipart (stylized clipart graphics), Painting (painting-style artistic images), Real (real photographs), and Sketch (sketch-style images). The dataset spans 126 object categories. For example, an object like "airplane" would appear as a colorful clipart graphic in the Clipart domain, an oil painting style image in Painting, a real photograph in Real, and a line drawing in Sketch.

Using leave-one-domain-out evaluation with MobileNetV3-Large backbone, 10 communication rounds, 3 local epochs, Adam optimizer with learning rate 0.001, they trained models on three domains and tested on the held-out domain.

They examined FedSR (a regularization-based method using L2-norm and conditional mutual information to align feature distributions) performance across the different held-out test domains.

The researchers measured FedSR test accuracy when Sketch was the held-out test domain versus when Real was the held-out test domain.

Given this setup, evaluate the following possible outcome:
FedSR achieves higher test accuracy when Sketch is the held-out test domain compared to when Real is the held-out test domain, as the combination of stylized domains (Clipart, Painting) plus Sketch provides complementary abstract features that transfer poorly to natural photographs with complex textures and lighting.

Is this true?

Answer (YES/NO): NO